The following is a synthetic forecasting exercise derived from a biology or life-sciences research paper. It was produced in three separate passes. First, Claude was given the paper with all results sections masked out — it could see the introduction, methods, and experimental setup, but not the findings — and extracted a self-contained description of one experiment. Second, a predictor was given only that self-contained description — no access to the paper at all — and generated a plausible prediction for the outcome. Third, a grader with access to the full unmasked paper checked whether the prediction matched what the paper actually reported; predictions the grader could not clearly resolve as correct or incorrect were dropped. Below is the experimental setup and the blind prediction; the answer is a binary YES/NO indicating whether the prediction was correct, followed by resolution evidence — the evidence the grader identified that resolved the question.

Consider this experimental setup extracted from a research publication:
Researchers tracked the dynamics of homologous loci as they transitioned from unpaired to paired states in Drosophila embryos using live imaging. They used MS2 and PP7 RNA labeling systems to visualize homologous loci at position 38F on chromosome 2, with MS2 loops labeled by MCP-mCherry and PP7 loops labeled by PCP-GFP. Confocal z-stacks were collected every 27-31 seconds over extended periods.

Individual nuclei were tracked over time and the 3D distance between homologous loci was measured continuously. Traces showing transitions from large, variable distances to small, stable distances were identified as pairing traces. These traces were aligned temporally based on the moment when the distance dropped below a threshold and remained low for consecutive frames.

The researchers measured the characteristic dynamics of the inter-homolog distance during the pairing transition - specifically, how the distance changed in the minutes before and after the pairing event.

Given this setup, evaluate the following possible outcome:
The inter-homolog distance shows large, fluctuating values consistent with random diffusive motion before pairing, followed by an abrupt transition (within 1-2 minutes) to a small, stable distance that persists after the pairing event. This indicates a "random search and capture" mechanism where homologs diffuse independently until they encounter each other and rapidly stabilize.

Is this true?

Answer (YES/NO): NO